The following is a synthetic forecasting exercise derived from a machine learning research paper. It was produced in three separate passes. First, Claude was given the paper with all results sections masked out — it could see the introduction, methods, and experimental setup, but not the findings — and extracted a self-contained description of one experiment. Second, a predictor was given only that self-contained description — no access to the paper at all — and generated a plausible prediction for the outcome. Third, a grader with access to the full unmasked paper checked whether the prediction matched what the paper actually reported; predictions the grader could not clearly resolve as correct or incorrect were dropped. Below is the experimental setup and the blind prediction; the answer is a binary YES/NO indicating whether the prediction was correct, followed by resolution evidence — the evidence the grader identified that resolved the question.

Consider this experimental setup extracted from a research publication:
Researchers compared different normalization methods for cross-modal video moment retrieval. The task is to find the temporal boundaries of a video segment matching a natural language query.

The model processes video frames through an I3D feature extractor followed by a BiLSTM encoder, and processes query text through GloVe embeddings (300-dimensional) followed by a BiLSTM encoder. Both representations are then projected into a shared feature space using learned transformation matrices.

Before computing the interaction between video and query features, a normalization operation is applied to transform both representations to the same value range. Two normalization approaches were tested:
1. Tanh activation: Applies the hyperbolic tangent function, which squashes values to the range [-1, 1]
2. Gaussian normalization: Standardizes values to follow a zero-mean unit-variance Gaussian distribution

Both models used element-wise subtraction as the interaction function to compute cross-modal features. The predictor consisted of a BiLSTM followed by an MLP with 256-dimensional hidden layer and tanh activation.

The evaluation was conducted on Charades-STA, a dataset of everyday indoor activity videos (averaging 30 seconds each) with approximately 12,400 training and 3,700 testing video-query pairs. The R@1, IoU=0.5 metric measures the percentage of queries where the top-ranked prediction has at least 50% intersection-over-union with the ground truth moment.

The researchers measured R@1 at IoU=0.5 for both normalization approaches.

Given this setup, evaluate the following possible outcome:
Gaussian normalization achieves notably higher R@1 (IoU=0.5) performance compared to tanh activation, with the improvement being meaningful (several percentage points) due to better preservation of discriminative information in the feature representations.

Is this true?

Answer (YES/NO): NO